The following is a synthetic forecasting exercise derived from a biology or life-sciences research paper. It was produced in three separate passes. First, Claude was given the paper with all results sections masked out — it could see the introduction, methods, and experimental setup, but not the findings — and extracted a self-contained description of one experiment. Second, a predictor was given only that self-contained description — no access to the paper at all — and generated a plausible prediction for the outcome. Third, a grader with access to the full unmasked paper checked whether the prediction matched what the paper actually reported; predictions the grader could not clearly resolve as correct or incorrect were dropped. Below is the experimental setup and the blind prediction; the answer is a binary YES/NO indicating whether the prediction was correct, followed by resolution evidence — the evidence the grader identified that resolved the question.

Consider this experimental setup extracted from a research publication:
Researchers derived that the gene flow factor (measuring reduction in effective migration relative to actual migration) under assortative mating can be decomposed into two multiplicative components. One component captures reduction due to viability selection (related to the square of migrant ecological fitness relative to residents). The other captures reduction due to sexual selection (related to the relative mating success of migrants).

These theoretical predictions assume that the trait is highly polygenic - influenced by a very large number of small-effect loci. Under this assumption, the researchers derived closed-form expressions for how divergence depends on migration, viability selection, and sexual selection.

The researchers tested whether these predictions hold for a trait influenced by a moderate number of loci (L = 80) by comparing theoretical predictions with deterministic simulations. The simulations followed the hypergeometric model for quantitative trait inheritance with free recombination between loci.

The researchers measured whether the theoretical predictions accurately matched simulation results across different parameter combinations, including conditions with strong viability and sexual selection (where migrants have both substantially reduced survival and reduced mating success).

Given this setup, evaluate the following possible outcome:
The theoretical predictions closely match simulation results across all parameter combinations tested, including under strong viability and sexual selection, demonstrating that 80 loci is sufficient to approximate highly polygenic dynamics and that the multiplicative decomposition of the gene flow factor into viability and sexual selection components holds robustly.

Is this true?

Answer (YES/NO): NO